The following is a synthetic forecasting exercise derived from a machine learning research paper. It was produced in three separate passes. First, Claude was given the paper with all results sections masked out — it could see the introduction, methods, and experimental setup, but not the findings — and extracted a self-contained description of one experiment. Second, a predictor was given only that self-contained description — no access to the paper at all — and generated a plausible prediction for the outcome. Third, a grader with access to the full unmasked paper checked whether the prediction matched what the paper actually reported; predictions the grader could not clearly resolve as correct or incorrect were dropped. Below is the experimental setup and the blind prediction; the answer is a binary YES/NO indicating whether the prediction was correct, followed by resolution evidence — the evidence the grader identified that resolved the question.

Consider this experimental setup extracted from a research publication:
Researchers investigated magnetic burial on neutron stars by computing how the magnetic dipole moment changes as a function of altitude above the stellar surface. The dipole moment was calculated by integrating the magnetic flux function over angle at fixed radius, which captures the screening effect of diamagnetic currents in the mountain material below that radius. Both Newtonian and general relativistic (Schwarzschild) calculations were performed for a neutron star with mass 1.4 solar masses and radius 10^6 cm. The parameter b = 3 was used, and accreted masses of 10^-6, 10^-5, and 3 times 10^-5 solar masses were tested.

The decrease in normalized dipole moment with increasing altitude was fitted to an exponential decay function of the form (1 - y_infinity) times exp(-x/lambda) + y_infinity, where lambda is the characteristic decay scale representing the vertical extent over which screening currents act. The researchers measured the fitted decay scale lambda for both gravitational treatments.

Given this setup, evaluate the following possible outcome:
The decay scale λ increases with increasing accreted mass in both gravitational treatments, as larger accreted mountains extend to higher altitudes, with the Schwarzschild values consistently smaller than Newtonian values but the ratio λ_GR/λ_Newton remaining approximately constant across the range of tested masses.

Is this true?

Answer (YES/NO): NO